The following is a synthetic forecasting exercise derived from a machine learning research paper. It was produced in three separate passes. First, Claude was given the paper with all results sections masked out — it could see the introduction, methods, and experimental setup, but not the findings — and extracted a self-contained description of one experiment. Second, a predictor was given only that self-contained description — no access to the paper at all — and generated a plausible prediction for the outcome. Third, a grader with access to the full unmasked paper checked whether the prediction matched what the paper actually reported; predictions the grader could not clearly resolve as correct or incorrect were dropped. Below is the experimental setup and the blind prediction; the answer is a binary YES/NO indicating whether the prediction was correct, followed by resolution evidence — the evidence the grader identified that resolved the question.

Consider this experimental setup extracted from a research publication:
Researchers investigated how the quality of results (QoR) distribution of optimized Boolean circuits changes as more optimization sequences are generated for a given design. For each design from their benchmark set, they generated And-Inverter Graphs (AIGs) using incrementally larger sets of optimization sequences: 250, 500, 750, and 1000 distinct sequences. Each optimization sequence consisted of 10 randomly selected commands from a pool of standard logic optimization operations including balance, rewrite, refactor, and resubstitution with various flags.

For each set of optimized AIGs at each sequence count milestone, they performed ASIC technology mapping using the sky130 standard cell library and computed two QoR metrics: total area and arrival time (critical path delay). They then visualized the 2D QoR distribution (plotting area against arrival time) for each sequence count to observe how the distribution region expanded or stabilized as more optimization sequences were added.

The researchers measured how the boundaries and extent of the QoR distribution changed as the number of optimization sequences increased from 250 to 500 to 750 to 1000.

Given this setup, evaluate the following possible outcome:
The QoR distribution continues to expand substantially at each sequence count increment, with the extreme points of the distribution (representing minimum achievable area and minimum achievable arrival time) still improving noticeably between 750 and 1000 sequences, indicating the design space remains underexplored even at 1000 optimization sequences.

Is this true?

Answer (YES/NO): NO